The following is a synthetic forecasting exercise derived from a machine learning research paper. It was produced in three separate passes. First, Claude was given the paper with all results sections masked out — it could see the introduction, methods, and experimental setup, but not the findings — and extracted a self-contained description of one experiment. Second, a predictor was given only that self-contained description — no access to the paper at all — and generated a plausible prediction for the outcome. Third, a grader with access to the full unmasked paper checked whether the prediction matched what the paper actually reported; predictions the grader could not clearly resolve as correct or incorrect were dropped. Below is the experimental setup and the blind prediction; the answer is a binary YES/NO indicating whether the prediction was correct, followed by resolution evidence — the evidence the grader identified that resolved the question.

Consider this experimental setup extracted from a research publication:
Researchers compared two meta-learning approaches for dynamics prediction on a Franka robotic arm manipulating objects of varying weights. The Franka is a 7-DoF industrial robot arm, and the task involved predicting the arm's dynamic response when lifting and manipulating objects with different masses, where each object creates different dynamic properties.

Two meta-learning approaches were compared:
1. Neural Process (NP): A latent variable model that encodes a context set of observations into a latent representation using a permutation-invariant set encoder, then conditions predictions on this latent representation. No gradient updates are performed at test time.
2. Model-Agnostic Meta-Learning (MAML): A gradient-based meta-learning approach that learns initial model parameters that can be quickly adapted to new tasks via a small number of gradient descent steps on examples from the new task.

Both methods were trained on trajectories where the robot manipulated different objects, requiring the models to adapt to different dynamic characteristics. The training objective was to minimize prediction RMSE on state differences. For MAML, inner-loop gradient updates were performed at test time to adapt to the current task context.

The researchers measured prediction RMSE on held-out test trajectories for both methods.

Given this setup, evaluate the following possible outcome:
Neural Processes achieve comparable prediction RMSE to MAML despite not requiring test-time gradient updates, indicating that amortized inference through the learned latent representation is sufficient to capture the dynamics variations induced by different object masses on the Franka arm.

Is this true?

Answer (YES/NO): NO